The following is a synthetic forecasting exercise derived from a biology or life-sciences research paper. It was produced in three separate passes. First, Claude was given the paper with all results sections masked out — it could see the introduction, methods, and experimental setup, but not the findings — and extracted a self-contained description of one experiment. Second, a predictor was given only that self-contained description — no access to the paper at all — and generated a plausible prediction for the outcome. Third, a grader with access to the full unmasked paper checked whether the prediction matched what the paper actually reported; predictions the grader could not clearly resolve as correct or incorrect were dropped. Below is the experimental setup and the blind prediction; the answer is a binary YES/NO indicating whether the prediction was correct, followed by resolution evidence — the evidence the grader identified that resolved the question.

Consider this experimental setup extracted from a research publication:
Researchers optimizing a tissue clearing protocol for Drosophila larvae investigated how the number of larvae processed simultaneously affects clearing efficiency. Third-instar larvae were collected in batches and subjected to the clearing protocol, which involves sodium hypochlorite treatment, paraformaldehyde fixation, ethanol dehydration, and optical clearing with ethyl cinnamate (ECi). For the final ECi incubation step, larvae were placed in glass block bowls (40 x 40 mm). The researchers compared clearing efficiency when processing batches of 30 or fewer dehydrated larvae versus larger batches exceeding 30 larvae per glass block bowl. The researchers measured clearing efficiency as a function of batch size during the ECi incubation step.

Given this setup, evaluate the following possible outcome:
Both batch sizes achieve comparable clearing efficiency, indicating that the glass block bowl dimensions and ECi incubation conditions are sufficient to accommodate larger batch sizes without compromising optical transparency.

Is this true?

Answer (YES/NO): NO